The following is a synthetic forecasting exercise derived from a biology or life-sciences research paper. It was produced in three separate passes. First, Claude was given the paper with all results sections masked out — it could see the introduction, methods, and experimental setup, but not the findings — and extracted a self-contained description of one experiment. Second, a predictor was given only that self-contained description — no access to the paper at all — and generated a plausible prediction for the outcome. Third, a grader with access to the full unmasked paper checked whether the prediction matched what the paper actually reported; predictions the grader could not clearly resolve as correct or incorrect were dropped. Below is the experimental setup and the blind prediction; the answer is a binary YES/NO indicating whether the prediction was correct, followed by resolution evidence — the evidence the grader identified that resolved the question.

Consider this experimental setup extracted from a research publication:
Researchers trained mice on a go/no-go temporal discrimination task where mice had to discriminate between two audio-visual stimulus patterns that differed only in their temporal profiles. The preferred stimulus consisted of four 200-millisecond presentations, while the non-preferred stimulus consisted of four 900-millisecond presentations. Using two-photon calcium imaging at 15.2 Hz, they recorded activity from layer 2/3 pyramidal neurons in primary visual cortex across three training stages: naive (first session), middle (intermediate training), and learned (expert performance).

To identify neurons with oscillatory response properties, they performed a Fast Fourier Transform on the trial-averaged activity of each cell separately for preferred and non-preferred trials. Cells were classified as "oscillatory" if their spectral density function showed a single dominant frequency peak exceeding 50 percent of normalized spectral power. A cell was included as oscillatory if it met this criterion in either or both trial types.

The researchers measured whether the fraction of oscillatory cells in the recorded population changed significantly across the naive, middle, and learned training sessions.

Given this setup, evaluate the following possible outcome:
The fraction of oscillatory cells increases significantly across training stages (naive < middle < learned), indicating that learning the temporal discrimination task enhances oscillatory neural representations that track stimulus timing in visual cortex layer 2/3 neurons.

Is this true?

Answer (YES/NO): NO